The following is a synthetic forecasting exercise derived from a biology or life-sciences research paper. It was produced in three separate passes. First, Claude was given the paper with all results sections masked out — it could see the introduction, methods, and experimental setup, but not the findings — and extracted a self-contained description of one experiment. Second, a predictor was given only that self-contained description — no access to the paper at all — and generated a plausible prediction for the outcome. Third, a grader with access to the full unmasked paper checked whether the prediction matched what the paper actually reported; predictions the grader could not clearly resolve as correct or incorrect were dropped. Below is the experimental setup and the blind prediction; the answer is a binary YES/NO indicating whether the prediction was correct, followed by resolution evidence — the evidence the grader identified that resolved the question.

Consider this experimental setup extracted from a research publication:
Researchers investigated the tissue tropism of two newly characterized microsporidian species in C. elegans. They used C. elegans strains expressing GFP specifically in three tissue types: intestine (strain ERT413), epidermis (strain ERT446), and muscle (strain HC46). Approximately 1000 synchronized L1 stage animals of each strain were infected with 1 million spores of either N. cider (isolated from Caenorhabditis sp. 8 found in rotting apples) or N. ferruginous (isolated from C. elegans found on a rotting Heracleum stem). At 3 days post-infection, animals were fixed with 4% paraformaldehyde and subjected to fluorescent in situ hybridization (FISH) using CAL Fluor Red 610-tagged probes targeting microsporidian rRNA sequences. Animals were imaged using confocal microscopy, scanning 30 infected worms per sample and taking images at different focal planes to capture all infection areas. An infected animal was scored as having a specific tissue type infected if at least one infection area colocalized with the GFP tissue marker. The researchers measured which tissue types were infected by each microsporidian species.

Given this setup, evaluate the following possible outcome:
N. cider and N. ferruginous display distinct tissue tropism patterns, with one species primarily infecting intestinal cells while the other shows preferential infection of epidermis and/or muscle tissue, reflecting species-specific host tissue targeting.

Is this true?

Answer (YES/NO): NO